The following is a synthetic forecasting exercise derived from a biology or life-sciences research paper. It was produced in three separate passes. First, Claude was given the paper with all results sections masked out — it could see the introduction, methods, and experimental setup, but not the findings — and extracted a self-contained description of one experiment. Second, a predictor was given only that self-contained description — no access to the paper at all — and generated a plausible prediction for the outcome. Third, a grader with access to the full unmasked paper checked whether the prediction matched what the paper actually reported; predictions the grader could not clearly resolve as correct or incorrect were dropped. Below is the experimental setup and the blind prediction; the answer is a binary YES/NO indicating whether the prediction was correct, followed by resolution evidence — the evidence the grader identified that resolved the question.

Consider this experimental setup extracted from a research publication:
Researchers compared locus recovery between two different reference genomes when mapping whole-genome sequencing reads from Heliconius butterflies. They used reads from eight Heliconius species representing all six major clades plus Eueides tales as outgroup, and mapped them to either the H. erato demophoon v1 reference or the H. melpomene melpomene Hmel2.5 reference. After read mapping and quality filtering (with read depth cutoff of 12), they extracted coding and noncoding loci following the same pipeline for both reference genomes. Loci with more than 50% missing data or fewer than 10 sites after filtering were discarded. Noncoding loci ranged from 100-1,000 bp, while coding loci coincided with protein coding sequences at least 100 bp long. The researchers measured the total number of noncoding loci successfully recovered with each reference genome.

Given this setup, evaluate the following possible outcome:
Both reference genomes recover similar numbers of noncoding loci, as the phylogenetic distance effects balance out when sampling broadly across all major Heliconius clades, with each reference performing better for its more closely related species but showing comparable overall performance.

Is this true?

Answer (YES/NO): NO